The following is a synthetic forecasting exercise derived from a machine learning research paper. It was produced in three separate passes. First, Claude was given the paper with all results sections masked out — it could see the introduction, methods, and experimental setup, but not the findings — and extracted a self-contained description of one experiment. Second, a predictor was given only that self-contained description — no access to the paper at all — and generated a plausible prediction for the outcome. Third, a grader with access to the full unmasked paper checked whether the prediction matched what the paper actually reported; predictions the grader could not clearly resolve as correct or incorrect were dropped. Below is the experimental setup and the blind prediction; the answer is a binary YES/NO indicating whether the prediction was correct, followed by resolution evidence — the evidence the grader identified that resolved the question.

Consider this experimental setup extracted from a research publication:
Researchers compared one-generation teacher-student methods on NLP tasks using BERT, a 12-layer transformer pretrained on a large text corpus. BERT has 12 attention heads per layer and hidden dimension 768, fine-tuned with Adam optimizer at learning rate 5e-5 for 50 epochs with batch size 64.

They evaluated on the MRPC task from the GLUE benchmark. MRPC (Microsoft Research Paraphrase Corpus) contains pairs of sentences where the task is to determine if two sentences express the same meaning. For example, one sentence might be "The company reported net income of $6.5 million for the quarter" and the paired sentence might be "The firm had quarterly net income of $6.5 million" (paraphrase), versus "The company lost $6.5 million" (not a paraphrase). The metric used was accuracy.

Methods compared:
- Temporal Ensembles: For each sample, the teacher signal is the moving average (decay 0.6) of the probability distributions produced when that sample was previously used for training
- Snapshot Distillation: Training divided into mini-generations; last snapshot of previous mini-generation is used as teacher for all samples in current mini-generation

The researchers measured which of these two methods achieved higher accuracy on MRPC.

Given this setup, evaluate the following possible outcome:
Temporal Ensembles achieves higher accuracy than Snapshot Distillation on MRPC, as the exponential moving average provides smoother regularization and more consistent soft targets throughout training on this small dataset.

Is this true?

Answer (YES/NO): NO